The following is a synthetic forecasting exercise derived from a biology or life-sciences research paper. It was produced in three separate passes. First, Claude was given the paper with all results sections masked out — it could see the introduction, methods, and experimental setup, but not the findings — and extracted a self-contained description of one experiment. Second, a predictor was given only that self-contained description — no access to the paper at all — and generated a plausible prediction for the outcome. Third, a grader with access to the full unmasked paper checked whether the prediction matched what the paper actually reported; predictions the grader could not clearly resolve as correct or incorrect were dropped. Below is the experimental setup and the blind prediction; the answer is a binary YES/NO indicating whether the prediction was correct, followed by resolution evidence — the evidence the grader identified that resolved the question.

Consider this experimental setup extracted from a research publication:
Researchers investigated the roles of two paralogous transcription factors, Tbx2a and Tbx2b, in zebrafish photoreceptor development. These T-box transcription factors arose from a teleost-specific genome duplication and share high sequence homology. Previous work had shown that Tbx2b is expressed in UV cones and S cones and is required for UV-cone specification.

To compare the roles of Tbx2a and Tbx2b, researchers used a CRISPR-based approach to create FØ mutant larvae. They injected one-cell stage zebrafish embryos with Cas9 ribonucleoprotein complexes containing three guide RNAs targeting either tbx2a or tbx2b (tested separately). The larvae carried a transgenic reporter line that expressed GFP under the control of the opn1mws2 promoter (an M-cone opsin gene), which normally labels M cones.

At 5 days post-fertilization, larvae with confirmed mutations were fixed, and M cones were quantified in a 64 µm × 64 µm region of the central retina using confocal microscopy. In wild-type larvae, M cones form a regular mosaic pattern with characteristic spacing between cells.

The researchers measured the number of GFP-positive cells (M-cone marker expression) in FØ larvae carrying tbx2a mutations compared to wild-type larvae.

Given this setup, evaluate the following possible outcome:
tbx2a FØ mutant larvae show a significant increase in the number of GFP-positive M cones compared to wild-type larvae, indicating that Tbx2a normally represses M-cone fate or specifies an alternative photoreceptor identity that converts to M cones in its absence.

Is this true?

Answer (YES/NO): NO